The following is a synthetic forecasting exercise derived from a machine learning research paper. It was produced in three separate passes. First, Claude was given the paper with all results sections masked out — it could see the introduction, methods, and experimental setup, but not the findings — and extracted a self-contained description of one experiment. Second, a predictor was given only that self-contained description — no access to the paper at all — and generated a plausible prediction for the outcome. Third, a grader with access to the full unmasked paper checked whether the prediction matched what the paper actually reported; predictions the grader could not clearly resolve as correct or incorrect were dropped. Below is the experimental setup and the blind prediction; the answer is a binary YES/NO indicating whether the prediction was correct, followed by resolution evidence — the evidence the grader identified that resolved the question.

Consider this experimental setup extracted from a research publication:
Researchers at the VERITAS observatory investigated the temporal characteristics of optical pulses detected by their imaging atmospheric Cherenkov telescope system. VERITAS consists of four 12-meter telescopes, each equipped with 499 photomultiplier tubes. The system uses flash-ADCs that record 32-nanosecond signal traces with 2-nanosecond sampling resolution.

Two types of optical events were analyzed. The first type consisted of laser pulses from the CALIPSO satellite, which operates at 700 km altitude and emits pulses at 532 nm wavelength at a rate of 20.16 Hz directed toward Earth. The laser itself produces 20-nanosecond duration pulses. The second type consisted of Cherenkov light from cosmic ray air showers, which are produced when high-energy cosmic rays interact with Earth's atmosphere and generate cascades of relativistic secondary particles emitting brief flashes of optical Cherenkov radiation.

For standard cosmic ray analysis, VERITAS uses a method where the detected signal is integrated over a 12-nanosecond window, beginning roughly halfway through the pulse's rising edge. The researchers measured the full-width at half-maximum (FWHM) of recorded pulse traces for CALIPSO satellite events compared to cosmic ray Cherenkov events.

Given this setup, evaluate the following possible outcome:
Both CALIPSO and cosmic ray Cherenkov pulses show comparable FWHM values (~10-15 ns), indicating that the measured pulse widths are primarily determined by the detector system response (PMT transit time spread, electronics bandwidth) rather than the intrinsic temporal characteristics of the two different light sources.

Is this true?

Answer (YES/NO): NO